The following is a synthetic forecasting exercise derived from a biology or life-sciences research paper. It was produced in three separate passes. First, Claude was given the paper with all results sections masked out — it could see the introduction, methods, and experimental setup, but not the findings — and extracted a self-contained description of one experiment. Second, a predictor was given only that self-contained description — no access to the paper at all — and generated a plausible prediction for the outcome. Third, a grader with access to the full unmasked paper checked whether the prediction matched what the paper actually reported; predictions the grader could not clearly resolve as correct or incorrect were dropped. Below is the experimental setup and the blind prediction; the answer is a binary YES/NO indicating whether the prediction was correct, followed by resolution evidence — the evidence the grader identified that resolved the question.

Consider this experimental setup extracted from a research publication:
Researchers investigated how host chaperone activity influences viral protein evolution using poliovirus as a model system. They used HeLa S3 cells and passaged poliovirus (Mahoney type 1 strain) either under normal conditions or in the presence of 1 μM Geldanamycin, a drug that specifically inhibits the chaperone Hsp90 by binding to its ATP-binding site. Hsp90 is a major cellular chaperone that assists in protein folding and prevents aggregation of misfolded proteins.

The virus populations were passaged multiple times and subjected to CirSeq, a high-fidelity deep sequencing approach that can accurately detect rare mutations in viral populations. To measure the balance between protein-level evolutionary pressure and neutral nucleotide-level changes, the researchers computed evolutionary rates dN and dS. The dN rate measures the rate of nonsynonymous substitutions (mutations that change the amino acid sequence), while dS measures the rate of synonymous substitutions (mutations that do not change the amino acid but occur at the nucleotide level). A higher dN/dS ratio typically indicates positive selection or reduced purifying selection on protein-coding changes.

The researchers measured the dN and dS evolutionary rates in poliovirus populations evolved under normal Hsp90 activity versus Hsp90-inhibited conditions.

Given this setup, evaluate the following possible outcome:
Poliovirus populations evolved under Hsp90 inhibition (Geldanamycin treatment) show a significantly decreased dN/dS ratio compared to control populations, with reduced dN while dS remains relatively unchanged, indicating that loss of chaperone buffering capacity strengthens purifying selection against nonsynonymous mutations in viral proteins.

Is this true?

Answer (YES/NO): NO